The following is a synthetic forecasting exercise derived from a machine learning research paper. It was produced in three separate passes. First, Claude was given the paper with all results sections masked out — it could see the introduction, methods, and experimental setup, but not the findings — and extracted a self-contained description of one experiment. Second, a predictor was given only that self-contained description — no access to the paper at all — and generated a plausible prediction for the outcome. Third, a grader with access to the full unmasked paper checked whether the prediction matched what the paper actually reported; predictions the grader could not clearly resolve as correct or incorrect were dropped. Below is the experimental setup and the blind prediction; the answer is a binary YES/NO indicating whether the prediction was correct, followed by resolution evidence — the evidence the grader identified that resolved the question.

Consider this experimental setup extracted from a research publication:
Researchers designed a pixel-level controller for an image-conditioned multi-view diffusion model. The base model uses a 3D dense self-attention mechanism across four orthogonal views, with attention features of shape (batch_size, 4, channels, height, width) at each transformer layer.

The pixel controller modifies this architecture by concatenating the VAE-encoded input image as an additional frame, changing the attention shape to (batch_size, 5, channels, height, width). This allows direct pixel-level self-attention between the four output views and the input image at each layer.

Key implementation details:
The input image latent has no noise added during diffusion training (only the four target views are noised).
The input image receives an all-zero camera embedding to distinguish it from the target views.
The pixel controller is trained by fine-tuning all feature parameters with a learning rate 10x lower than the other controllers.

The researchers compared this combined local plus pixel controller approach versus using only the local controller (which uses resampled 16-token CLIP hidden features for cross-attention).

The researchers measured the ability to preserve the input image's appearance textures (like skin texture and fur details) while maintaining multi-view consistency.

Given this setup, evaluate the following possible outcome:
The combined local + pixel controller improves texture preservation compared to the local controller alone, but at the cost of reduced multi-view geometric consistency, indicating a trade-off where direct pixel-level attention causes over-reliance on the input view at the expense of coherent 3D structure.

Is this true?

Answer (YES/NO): NO